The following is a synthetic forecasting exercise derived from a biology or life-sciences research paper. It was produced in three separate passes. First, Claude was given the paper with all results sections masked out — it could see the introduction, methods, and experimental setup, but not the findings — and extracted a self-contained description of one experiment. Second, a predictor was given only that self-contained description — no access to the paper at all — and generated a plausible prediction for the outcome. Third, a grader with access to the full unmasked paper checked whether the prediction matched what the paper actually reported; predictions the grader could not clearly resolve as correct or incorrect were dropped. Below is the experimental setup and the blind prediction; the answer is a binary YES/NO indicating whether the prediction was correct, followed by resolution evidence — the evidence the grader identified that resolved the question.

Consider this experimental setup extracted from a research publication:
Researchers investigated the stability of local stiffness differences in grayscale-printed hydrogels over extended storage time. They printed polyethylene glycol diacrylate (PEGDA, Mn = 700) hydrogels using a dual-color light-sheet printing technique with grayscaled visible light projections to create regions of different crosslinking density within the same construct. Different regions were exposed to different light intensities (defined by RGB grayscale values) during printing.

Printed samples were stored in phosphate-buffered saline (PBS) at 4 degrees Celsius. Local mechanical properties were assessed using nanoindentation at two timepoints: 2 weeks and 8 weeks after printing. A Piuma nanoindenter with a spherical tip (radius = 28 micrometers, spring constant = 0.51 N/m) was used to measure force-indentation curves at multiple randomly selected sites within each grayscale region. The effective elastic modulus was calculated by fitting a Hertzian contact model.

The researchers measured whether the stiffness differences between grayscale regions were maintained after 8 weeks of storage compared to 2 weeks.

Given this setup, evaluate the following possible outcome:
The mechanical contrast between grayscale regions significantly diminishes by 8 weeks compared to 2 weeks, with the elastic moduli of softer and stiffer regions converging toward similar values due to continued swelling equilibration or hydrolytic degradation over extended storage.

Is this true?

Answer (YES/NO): NO